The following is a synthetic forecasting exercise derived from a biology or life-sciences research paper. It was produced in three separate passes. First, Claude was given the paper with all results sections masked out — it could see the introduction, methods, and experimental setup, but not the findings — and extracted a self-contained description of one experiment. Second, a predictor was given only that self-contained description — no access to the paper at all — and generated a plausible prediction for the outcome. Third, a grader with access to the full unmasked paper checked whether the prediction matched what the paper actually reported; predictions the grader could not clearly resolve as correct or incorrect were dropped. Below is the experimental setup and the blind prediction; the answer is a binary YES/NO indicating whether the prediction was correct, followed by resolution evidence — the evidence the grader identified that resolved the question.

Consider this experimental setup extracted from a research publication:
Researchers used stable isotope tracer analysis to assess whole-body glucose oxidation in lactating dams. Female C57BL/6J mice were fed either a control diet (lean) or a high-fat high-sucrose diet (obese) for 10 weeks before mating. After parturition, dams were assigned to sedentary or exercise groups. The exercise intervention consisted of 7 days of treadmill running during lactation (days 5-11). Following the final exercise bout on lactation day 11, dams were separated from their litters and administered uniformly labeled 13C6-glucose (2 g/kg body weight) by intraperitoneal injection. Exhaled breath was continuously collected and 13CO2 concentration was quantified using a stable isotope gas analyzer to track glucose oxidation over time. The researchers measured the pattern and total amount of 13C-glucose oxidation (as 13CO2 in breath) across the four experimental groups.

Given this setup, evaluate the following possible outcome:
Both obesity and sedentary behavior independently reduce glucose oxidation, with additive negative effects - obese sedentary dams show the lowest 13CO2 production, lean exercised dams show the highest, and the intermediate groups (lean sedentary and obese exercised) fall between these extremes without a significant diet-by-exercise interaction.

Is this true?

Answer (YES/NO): NO